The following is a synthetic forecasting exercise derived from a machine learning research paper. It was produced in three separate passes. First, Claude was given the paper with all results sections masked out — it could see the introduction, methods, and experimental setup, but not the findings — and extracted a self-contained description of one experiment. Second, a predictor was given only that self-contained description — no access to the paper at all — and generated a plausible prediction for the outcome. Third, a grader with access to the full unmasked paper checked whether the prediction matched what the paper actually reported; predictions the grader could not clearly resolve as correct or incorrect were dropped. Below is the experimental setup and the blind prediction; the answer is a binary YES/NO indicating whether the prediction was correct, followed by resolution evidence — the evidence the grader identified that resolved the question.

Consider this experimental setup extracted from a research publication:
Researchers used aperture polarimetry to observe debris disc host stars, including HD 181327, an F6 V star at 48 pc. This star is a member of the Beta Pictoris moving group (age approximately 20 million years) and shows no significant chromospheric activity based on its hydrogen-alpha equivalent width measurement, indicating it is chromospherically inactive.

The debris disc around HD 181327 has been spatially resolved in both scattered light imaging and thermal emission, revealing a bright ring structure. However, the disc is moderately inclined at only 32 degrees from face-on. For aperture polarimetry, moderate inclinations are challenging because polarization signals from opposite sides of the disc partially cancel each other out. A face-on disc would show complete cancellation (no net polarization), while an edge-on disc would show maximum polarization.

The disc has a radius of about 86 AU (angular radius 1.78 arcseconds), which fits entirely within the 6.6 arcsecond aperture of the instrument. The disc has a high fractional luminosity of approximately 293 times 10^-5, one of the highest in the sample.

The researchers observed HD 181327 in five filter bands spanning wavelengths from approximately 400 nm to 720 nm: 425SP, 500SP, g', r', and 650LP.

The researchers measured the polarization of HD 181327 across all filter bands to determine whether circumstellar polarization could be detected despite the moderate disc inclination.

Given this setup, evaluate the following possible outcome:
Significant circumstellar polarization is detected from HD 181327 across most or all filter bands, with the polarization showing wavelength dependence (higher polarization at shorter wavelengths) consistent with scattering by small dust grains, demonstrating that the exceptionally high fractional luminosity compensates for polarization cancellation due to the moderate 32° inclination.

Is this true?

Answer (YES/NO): NO